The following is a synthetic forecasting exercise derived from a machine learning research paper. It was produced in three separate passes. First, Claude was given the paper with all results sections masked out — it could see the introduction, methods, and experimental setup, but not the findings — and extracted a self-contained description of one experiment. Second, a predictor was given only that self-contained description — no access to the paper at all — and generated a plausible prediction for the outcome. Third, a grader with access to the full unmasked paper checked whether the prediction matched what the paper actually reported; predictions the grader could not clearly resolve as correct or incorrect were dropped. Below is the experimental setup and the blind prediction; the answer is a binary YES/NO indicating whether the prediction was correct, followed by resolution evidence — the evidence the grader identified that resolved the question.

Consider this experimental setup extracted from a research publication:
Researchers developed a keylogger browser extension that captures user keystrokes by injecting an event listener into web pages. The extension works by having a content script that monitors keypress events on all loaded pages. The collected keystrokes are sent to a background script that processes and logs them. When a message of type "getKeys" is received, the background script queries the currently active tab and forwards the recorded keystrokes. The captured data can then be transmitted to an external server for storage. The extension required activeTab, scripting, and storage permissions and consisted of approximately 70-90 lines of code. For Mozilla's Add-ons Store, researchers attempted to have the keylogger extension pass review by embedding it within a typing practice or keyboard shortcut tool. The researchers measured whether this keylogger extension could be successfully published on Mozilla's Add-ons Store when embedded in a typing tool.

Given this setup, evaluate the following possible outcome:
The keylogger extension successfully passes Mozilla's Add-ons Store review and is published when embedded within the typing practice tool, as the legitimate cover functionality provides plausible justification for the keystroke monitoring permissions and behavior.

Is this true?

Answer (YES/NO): YES